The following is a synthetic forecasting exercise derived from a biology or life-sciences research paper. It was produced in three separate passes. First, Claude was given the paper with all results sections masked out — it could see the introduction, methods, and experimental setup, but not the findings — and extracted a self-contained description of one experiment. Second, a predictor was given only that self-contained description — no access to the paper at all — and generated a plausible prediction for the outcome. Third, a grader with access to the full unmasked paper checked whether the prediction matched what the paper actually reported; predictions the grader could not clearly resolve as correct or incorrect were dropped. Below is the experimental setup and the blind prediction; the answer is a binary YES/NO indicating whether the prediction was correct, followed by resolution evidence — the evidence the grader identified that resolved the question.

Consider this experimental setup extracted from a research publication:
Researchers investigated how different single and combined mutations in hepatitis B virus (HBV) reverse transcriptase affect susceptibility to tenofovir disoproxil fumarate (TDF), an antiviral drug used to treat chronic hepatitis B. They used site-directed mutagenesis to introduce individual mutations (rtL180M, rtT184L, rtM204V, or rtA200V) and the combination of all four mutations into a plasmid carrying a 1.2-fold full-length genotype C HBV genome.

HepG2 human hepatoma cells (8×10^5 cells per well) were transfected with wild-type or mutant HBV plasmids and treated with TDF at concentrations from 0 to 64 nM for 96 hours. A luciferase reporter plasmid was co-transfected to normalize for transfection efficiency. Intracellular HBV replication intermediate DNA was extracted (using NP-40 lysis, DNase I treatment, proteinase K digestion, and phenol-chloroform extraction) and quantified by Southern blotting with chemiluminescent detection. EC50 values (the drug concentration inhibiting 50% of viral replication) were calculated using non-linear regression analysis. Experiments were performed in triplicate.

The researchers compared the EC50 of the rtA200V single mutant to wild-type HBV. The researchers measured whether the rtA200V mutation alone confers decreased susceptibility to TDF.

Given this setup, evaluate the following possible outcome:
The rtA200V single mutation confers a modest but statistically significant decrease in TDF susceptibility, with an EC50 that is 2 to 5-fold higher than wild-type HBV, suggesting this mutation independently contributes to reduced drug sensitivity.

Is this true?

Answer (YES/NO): NO